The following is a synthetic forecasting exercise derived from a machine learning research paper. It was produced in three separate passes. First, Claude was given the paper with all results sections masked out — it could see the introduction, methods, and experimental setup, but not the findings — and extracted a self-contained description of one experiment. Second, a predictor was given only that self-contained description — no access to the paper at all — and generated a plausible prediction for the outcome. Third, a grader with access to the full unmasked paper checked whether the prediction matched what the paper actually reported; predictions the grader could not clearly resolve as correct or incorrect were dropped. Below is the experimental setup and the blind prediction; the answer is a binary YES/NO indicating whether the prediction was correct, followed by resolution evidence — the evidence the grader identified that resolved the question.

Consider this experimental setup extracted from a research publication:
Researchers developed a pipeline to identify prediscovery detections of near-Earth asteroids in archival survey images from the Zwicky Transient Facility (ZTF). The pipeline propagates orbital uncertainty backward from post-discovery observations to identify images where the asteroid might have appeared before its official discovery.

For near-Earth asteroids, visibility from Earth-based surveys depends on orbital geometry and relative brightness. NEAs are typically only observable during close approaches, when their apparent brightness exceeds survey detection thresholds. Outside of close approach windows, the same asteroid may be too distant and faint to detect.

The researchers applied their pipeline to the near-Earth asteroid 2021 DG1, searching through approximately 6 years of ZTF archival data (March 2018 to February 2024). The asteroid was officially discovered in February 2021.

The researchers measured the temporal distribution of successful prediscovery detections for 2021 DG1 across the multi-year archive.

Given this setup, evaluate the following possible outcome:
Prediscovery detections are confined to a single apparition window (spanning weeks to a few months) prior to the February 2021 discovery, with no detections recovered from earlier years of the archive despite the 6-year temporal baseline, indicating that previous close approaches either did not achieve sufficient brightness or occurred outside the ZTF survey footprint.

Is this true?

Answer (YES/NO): NO